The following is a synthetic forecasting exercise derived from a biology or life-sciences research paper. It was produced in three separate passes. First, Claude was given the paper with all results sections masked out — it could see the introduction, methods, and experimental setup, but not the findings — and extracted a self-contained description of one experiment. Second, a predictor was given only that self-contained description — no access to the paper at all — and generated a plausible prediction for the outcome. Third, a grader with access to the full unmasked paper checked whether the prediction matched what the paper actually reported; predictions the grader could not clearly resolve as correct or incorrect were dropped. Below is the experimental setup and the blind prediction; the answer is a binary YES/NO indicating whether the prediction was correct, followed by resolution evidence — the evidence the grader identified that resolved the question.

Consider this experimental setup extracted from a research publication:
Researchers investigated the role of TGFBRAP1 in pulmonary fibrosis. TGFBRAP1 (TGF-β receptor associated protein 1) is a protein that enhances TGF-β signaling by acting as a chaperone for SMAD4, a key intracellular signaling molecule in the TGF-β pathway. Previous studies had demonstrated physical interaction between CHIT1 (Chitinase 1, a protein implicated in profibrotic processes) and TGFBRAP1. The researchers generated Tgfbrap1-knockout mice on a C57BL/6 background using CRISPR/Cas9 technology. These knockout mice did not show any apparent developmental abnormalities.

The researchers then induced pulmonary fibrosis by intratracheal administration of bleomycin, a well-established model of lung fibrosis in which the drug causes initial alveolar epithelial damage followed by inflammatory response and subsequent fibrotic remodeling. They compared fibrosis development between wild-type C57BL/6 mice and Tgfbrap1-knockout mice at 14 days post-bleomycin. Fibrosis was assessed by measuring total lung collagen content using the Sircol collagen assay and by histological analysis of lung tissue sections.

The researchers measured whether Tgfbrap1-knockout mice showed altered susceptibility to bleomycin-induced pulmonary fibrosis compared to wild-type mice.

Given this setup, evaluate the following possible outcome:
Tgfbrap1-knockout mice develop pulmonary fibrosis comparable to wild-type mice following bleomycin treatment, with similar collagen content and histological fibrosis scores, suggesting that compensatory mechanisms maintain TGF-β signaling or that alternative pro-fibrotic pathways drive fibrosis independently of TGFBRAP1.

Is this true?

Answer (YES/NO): NO